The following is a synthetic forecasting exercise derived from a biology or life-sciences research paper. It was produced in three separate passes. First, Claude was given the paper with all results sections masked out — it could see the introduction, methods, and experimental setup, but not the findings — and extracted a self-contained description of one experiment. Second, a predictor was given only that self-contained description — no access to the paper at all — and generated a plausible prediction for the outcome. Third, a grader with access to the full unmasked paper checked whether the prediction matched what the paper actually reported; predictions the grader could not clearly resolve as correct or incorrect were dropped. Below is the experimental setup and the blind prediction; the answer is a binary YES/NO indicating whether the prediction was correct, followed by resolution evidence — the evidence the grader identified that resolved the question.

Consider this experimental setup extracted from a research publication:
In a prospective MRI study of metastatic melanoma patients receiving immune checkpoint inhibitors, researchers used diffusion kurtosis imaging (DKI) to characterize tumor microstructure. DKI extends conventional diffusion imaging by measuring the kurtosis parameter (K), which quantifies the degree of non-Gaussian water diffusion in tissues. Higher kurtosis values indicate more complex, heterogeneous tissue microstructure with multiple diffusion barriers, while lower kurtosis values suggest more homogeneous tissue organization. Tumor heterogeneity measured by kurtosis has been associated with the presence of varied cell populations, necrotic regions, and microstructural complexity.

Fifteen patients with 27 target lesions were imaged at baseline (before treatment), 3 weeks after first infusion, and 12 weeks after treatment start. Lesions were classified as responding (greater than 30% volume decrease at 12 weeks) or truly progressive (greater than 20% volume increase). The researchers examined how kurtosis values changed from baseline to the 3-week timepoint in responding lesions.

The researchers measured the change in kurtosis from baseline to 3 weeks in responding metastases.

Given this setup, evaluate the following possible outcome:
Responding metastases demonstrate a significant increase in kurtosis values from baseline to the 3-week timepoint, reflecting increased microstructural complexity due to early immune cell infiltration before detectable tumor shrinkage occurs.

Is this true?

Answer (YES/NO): NO